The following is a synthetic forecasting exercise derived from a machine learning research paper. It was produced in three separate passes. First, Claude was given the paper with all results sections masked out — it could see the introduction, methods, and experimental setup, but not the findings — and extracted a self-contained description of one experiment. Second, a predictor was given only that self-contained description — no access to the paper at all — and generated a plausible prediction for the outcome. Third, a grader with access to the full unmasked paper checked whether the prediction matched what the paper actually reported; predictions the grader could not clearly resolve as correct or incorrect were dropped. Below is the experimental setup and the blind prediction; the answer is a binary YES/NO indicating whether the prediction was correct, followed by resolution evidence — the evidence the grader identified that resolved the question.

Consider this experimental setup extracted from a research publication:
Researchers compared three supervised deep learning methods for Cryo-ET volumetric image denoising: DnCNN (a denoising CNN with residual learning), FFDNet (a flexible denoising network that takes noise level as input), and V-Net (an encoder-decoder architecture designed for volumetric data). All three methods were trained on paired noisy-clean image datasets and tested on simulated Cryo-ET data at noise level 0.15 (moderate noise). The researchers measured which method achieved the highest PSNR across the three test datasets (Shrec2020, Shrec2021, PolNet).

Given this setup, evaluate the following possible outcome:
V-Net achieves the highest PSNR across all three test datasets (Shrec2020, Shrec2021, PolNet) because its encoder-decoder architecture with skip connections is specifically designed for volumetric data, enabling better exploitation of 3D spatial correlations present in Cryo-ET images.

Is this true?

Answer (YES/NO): NO